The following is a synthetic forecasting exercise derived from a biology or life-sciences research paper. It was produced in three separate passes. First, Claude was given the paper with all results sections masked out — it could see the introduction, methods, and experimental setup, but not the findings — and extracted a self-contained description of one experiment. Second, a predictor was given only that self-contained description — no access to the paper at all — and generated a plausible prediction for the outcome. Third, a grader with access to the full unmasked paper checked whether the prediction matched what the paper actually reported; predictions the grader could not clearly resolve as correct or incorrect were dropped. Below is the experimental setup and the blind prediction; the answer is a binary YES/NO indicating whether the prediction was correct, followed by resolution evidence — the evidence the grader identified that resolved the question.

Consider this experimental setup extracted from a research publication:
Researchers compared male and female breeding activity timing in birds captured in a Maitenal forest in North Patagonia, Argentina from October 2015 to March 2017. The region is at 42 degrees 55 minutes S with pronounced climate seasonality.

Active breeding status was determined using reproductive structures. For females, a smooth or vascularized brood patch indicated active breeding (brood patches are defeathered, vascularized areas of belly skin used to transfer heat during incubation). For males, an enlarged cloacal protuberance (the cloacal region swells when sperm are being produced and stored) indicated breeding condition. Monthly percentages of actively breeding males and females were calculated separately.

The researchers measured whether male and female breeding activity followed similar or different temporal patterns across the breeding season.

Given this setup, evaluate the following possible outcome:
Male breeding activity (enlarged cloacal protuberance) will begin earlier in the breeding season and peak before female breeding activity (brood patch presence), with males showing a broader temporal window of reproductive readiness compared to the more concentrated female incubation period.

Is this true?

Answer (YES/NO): NO